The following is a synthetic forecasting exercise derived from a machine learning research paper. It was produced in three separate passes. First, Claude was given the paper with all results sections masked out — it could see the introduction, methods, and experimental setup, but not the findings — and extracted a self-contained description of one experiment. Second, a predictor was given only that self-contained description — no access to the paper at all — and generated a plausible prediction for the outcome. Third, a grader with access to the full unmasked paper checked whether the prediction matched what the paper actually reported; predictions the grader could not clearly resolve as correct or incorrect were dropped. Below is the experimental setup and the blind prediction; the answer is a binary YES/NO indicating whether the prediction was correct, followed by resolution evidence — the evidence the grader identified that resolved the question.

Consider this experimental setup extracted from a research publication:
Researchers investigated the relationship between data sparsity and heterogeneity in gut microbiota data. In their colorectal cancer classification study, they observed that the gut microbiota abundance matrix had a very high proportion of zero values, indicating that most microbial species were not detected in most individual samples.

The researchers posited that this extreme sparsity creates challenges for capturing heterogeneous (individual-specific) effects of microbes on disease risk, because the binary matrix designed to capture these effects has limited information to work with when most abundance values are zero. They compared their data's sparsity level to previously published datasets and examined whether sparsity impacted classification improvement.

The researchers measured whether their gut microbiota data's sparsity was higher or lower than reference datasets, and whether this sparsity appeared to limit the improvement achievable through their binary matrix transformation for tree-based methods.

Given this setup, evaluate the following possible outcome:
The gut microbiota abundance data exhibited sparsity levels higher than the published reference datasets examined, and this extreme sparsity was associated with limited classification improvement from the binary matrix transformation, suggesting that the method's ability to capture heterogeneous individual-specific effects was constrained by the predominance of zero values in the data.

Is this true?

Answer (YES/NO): YES